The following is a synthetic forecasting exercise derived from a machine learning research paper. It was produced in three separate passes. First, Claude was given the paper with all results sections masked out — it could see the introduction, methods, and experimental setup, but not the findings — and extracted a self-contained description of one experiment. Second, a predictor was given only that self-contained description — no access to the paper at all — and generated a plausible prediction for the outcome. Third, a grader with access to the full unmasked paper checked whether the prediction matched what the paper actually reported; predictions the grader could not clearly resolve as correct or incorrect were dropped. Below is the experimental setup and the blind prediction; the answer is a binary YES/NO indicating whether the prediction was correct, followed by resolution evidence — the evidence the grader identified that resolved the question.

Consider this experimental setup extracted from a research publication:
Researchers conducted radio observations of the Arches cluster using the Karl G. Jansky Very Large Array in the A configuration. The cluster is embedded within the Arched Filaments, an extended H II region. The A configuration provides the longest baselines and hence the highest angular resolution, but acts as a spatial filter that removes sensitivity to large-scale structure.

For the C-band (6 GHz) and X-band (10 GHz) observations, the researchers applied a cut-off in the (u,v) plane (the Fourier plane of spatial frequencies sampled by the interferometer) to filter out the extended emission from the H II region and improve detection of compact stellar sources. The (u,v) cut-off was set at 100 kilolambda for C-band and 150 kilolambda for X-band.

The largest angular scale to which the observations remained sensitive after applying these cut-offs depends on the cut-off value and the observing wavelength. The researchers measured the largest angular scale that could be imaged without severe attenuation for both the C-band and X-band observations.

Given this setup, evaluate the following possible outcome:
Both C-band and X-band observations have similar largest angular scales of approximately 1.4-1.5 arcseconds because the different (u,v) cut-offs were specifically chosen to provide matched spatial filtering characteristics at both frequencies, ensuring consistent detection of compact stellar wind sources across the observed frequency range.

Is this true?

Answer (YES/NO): NO